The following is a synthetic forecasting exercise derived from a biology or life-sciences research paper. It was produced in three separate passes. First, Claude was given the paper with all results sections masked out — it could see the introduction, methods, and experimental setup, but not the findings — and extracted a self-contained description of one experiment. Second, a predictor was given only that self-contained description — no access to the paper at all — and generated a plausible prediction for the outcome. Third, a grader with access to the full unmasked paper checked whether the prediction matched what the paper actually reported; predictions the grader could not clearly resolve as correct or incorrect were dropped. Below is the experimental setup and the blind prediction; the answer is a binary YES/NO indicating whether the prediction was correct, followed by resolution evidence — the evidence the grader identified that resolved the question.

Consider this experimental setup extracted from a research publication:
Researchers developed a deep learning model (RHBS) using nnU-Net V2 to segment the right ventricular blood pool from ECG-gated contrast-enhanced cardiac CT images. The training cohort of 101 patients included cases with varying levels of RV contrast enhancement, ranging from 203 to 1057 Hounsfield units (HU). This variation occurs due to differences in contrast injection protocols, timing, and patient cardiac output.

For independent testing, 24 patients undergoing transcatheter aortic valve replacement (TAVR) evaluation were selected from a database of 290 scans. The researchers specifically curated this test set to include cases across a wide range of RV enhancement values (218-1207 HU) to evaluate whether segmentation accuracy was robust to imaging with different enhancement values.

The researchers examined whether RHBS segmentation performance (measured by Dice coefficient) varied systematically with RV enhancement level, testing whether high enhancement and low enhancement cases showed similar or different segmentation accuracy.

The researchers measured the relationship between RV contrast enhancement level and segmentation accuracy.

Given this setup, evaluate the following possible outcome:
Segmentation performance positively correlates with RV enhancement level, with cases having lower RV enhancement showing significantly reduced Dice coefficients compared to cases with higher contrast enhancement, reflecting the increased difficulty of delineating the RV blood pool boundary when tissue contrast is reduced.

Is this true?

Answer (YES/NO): NO